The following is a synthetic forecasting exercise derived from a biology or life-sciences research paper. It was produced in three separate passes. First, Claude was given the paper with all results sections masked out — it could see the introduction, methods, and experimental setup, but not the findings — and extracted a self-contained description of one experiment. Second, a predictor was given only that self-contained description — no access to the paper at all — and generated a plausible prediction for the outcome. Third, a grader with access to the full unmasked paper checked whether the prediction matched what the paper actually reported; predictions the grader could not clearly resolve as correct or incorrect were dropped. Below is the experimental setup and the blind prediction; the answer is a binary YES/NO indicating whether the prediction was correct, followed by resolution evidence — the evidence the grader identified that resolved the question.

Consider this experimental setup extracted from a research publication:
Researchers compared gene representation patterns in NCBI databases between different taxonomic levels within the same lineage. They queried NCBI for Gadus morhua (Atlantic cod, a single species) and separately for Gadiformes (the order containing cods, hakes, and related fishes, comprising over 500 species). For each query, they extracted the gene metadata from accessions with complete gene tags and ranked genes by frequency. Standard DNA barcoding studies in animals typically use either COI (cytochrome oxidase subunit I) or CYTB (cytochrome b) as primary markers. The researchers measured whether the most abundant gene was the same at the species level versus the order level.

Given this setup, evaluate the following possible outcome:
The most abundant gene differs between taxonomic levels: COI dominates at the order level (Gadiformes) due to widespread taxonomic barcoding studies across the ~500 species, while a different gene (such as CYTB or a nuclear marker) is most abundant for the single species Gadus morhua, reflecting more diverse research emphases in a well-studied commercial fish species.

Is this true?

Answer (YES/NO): YES